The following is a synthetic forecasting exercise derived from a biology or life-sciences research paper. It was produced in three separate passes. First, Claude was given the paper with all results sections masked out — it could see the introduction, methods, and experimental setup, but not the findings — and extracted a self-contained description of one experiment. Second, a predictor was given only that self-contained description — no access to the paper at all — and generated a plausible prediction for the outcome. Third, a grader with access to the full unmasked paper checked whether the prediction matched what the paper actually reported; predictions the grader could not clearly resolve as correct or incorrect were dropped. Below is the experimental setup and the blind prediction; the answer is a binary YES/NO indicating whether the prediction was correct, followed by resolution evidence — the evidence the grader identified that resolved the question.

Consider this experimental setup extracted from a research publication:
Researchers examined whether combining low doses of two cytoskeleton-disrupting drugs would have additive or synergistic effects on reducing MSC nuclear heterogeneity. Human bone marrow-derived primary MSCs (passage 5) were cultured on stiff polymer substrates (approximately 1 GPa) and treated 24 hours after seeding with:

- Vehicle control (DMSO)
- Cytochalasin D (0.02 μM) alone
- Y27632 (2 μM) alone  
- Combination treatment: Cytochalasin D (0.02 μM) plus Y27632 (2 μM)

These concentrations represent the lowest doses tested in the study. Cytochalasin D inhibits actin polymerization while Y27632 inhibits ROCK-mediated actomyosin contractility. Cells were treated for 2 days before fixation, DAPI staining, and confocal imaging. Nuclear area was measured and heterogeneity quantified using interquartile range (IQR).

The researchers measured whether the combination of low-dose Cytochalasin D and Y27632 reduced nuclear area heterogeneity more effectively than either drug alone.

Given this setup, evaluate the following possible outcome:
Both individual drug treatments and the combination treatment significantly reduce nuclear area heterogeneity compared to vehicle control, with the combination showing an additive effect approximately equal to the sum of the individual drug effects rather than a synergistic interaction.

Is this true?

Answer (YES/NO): NO